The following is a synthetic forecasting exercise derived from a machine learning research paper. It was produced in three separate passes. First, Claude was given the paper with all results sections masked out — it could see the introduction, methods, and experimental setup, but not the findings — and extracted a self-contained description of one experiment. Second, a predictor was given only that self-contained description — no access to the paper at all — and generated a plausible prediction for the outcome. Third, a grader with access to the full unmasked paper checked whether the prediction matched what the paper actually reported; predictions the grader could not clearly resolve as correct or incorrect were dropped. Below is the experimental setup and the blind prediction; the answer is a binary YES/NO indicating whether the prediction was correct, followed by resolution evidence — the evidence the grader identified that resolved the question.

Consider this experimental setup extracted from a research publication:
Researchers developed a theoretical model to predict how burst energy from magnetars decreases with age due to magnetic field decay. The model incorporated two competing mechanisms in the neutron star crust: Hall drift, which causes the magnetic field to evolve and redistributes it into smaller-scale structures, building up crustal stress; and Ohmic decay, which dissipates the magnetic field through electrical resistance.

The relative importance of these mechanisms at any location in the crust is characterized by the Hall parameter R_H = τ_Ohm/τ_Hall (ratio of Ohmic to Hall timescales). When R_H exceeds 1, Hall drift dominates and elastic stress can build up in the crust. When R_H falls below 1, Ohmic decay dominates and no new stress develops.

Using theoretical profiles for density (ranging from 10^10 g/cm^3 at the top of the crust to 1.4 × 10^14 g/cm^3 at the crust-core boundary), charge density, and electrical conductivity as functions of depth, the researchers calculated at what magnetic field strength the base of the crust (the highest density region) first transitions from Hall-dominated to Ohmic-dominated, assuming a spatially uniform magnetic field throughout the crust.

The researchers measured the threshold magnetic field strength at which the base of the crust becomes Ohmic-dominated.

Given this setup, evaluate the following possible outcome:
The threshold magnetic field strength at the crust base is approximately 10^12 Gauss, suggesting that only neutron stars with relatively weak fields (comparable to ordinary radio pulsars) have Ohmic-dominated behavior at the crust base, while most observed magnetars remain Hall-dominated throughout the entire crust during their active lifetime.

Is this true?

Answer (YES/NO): NO